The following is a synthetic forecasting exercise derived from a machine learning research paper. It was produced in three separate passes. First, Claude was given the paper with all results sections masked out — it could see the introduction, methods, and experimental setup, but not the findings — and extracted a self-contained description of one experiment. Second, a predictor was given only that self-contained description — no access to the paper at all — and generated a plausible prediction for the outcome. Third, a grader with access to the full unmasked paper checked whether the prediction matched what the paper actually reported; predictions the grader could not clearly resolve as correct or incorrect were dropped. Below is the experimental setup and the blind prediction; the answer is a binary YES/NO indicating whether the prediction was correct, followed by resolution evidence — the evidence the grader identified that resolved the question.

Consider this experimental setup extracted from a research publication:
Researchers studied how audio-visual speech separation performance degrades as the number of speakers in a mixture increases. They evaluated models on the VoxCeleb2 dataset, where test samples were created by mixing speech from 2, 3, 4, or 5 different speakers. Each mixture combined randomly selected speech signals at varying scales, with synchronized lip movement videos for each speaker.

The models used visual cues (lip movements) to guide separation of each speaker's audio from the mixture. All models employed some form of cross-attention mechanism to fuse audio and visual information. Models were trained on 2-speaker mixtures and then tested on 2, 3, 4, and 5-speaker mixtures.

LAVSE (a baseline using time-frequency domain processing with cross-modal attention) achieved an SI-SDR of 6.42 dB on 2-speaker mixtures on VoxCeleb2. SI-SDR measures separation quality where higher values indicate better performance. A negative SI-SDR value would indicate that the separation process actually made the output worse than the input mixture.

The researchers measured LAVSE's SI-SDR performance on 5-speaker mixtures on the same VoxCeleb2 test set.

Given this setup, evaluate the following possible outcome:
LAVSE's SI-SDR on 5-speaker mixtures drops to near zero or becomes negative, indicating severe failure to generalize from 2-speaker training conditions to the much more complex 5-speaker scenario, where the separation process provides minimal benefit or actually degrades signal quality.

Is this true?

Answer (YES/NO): YES